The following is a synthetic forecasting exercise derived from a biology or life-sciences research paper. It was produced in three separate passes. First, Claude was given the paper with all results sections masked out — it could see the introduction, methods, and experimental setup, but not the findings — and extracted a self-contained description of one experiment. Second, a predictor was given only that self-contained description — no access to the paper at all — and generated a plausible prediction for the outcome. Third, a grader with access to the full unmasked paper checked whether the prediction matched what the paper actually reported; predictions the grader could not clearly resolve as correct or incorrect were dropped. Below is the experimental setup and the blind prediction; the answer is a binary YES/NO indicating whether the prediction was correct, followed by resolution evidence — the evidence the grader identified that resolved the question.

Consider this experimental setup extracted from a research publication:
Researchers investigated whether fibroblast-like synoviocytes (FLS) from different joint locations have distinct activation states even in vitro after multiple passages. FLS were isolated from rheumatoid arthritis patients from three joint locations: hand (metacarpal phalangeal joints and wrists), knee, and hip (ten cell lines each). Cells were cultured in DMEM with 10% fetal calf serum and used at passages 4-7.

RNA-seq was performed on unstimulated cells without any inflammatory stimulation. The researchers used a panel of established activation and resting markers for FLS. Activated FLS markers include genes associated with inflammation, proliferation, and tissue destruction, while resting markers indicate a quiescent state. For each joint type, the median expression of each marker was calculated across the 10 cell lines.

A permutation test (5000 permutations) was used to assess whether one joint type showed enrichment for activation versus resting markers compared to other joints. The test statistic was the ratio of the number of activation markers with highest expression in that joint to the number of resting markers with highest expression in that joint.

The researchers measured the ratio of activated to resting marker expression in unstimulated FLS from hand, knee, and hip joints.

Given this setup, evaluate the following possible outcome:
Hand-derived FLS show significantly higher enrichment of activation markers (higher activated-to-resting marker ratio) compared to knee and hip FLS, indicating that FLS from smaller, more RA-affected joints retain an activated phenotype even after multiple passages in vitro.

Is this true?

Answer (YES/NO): YES